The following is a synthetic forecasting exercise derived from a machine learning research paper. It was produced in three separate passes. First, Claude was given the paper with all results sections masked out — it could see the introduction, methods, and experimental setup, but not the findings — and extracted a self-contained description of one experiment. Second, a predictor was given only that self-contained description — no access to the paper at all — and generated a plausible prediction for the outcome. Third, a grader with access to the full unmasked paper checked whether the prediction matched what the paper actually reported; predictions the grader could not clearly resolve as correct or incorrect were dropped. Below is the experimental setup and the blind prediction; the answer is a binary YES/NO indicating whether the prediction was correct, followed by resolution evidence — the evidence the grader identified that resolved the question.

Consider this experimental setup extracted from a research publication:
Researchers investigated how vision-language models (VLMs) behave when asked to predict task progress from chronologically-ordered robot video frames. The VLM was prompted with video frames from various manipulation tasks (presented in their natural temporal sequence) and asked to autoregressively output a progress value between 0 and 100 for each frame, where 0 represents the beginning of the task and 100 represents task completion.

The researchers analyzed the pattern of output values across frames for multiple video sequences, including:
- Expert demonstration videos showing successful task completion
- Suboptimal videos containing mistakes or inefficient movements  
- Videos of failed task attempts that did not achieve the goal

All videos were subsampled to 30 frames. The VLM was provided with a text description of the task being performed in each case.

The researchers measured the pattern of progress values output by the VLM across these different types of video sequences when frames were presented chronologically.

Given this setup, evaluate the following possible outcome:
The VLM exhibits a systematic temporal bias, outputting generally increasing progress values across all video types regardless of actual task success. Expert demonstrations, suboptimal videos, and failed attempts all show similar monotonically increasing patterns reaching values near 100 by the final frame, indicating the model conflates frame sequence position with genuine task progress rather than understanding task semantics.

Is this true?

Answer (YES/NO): YES